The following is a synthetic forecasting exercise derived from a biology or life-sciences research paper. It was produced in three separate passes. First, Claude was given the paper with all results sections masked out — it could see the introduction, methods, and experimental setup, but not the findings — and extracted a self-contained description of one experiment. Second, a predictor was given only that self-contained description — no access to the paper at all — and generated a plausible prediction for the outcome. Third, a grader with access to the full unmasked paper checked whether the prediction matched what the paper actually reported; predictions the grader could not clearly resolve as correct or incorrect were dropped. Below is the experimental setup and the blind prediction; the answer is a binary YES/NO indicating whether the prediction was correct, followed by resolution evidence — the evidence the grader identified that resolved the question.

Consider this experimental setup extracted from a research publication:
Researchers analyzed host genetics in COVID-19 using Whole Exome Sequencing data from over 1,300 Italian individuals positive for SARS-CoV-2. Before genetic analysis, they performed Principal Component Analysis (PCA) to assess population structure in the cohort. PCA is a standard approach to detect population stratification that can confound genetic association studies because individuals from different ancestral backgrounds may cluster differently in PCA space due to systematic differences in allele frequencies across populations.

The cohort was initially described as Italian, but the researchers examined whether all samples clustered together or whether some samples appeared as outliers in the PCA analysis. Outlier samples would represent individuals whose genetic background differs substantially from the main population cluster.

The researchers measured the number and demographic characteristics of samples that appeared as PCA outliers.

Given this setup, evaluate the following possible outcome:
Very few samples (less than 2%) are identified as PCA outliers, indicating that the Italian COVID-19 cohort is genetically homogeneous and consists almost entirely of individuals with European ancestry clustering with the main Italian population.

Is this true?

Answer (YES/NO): NO